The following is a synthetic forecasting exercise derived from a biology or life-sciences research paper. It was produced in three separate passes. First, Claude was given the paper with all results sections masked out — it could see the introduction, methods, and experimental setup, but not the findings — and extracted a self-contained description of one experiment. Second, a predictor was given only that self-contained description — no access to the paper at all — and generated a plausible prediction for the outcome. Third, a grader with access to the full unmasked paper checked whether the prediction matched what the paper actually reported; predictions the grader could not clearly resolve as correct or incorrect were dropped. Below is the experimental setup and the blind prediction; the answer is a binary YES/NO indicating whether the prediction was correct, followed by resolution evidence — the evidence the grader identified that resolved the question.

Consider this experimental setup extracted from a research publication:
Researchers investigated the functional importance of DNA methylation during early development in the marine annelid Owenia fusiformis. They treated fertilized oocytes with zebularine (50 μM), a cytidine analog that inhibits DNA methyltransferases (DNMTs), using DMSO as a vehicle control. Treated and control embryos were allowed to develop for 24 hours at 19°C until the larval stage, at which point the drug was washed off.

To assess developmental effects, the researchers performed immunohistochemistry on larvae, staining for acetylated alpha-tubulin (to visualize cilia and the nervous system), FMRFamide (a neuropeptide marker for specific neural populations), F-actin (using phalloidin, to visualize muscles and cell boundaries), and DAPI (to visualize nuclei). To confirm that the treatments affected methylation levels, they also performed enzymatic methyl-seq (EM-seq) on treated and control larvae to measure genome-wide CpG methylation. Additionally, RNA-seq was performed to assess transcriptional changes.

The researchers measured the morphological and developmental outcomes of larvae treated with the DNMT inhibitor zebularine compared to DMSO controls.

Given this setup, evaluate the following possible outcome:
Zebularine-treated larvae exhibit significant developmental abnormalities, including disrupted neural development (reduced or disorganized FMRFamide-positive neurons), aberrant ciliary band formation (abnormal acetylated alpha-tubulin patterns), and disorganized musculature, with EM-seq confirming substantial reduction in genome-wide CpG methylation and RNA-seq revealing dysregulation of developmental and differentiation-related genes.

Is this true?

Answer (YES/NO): NO